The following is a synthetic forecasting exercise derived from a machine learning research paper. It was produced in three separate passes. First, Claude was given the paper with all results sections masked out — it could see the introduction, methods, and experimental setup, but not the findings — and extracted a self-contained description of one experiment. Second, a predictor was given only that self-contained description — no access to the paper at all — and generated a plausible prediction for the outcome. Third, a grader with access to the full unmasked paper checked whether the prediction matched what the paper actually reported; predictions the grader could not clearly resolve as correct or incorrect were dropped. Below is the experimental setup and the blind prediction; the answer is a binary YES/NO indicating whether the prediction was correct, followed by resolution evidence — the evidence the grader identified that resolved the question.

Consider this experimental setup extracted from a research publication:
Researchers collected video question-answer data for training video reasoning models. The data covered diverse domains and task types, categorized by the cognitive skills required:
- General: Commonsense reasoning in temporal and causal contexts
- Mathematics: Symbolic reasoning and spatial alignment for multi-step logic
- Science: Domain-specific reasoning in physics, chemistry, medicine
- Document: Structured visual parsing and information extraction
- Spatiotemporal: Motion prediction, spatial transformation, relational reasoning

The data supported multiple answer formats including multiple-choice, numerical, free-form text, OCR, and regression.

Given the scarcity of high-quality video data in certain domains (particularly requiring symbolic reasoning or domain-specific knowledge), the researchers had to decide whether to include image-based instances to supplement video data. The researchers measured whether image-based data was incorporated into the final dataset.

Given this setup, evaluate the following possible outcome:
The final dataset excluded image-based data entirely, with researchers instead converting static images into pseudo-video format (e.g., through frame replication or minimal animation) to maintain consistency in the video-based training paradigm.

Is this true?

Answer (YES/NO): NO